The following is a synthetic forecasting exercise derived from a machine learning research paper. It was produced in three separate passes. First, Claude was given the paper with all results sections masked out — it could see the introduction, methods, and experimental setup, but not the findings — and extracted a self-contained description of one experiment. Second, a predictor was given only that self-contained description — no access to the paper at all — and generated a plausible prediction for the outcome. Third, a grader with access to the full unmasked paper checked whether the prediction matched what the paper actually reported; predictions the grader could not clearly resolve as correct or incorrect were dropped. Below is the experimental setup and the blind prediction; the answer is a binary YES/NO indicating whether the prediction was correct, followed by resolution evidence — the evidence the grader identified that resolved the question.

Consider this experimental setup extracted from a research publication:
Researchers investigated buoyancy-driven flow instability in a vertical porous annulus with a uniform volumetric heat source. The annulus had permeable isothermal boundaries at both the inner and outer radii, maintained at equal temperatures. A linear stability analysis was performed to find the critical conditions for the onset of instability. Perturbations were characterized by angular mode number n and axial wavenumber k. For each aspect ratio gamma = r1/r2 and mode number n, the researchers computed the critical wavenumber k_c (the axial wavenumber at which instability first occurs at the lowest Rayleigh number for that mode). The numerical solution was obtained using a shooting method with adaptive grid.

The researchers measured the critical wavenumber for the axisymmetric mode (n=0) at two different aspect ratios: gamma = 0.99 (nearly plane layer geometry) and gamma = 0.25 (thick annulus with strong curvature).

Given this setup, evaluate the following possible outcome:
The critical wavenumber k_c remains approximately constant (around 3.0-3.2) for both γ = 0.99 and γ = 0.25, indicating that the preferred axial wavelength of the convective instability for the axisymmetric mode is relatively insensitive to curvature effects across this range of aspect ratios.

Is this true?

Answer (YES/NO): NO